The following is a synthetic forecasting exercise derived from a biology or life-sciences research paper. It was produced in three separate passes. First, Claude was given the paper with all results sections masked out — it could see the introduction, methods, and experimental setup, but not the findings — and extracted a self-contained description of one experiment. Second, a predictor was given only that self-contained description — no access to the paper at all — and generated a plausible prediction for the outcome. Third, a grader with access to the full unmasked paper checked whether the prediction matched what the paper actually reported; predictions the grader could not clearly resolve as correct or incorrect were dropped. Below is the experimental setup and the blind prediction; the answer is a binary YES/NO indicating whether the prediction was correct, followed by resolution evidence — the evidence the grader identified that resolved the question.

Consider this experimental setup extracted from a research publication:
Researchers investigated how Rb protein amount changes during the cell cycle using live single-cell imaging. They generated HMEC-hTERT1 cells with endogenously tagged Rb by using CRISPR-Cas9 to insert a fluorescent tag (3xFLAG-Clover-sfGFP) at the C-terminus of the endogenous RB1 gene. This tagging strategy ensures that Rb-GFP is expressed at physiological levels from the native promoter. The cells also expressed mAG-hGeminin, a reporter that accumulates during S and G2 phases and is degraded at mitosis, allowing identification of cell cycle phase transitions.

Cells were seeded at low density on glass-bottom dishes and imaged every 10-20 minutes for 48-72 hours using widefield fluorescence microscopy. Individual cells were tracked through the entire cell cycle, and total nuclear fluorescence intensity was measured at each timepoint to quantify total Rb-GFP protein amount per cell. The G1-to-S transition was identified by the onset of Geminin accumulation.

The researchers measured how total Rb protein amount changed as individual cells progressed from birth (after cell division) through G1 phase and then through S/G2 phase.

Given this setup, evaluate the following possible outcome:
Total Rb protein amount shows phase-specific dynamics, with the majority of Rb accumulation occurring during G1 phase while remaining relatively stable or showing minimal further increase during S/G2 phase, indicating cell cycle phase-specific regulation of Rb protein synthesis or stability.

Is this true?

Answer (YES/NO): NO